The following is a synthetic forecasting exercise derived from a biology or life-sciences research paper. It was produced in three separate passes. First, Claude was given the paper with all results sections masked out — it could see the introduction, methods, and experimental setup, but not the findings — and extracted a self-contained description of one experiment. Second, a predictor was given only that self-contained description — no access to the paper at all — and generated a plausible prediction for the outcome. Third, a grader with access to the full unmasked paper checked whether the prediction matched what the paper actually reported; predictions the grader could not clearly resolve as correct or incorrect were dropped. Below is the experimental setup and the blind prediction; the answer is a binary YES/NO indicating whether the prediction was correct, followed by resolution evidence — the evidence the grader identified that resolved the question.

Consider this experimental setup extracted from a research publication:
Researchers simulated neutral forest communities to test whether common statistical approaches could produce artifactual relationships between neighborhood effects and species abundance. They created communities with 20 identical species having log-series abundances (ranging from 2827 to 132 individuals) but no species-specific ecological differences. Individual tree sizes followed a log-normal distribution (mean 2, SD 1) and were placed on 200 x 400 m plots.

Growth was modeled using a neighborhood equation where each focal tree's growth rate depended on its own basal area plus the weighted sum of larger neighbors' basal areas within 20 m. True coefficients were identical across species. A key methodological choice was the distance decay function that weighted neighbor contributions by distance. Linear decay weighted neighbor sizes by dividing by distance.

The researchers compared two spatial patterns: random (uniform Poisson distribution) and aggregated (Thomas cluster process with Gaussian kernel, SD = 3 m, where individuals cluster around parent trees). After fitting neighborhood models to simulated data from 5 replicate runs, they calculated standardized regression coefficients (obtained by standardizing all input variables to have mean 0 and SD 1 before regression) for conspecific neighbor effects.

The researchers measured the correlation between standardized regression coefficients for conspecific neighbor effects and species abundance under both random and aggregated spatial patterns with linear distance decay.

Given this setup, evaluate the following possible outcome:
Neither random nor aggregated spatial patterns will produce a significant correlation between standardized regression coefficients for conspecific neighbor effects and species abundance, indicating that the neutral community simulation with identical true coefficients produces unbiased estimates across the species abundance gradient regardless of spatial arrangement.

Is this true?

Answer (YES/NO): NO